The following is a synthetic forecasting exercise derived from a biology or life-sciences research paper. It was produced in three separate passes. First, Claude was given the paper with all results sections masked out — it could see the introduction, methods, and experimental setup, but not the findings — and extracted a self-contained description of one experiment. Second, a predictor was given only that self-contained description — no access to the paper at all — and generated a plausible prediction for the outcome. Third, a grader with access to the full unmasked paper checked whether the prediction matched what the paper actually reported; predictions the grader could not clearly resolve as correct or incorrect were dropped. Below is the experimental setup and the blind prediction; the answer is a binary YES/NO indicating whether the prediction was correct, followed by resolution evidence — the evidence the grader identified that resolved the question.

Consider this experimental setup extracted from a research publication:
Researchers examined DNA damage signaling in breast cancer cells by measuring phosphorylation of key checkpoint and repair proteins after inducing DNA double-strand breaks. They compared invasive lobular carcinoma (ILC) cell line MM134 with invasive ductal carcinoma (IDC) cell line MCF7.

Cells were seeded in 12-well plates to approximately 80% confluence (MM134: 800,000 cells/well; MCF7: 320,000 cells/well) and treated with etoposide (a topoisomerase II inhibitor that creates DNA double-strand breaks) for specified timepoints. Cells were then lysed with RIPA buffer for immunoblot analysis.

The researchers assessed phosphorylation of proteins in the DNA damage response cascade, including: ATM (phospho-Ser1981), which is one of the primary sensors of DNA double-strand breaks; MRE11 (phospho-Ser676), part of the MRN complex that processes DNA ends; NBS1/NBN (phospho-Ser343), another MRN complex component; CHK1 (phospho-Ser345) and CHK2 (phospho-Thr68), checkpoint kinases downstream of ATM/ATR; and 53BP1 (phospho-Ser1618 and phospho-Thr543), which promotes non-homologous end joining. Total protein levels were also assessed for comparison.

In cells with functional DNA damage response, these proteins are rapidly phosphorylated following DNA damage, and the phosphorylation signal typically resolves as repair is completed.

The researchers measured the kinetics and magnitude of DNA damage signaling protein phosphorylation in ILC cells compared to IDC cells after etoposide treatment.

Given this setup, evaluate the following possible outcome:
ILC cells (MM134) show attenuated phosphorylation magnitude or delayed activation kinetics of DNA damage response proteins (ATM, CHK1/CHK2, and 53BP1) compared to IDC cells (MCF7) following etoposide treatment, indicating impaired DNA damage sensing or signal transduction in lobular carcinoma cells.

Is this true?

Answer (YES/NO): NO